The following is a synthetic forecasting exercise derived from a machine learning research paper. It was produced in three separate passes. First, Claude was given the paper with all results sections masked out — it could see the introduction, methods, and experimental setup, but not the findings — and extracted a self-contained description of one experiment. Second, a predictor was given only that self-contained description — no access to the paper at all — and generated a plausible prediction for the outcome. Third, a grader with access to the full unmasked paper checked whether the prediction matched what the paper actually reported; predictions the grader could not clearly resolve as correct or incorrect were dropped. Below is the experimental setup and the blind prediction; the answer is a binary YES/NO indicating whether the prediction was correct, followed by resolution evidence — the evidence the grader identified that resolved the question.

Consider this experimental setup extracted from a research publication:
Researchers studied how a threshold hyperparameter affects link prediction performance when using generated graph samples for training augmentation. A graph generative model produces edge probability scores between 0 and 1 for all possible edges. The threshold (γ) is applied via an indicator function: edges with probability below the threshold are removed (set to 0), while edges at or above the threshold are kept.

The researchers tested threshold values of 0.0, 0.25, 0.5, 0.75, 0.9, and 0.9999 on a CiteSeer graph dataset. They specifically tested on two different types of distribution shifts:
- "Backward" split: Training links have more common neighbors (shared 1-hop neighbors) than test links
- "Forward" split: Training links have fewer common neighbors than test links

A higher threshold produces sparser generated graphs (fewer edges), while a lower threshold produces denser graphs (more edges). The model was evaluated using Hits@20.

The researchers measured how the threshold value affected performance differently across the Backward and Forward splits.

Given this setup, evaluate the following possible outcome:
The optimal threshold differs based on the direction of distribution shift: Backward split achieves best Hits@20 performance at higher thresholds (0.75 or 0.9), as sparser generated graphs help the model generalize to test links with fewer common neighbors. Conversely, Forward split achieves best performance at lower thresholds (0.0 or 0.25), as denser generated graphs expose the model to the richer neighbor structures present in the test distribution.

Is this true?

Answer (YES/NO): NO